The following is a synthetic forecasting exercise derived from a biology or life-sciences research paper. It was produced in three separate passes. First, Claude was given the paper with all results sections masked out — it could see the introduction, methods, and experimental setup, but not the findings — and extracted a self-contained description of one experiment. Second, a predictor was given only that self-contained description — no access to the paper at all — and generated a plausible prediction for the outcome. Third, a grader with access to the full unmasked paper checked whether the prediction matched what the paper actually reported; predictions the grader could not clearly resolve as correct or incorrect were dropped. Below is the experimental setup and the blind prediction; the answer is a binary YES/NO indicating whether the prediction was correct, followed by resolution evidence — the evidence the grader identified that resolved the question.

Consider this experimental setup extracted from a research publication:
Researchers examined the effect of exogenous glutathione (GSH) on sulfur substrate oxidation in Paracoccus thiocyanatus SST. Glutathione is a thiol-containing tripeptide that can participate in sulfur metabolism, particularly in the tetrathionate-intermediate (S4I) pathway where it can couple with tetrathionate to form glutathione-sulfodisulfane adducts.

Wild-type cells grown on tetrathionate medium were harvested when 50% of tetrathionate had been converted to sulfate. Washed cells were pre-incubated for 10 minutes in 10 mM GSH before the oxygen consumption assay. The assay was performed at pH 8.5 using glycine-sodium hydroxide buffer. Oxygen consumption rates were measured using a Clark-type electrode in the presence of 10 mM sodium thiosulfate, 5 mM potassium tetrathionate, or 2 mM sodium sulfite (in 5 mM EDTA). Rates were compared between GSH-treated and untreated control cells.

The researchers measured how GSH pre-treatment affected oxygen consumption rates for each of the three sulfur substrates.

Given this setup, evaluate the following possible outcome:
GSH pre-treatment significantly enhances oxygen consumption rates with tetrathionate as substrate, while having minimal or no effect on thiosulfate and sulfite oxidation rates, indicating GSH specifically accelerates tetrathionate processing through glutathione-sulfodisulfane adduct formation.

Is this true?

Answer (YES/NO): NO